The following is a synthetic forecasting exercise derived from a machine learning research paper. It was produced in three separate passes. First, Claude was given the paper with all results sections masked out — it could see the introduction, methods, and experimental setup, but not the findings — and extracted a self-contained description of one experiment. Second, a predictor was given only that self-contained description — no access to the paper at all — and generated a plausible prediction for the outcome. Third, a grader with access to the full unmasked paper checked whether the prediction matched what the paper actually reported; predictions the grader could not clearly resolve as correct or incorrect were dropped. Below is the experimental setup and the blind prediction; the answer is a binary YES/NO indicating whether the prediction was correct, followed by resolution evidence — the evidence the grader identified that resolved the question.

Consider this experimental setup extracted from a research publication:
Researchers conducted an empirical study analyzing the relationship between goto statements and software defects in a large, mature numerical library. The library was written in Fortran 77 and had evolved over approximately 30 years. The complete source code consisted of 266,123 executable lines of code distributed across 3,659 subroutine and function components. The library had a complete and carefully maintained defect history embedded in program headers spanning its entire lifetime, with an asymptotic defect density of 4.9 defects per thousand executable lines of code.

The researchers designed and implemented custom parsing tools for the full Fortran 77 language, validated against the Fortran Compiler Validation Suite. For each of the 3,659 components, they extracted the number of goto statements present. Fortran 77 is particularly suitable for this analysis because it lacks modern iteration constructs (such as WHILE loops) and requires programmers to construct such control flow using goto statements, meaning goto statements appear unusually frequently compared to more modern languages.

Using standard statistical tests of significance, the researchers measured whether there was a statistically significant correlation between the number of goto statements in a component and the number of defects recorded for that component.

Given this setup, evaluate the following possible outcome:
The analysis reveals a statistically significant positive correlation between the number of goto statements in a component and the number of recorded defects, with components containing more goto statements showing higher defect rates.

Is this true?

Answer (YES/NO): NO